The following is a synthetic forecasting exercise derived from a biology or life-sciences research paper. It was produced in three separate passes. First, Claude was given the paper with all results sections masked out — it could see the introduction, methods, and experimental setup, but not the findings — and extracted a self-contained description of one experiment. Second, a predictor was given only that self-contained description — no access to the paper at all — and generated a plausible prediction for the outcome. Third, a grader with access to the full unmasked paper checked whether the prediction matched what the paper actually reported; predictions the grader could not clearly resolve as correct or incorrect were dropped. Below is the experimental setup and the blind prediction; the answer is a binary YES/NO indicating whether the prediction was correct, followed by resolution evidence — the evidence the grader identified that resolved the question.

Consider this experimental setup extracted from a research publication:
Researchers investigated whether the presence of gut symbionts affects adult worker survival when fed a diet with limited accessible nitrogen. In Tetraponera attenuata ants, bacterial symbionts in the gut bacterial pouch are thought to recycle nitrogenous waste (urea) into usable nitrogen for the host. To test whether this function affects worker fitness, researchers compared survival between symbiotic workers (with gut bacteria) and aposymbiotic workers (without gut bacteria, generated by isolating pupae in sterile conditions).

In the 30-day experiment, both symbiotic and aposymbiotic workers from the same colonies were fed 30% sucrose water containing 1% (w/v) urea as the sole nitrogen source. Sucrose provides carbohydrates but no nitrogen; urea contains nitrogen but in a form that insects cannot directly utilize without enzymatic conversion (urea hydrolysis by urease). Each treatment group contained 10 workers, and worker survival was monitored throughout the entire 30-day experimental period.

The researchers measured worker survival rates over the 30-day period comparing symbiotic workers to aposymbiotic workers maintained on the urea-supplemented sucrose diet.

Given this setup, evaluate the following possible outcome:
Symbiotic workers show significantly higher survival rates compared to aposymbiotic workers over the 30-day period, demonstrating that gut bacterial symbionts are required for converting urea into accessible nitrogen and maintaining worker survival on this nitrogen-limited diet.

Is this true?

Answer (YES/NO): NO